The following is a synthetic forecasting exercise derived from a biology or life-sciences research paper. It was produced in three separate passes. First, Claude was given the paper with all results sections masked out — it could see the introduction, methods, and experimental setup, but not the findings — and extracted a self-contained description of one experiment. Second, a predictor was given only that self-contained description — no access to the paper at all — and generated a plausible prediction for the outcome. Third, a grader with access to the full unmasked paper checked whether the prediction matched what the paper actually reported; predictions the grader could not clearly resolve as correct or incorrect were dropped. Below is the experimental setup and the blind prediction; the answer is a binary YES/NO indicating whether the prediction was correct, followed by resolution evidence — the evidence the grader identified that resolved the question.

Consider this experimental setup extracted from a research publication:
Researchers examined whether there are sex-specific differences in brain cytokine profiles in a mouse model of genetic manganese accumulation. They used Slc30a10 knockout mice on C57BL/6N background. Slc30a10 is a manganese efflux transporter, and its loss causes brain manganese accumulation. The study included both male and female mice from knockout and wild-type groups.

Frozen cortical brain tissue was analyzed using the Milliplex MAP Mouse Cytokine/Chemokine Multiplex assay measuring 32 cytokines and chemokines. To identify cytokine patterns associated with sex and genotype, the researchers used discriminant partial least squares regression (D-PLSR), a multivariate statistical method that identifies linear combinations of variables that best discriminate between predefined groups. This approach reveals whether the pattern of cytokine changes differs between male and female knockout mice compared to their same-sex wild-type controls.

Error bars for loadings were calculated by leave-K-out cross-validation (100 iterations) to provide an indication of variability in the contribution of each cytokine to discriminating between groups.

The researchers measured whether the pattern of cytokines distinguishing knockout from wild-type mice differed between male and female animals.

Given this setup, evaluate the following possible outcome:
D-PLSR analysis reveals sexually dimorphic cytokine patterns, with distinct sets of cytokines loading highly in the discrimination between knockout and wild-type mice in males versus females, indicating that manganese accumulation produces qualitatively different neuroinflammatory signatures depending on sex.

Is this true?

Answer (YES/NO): NO